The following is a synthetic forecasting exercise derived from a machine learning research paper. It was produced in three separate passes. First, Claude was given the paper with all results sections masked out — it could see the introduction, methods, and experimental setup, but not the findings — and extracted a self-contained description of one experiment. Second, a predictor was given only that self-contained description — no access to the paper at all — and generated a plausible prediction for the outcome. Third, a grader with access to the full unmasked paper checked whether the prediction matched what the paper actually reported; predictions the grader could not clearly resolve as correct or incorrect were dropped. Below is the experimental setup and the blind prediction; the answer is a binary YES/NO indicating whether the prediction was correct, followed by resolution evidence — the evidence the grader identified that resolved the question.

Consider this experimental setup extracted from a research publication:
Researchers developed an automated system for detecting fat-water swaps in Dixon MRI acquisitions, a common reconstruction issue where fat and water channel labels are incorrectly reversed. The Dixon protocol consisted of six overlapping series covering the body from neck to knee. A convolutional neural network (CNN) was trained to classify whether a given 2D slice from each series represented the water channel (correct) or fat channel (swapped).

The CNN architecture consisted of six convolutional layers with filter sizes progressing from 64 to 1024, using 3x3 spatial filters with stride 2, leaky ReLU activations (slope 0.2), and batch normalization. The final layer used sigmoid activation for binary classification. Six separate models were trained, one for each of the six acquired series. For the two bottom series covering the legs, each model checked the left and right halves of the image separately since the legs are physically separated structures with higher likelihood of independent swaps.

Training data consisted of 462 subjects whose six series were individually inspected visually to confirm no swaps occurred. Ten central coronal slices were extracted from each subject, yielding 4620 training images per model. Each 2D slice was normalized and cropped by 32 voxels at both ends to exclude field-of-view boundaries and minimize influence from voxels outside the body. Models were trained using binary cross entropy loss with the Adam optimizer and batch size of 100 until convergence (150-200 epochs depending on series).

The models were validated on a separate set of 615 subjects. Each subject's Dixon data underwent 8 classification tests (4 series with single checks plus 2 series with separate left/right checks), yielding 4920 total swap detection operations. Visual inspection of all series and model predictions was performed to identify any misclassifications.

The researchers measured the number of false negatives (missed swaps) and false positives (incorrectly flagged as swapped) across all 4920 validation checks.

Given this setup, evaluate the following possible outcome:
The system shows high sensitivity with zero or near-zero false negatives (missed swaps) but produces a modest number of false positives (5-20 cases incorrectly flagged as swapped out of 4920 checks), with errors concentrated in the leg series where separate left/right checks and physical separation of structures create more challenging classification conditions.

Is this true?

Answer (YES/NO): NO